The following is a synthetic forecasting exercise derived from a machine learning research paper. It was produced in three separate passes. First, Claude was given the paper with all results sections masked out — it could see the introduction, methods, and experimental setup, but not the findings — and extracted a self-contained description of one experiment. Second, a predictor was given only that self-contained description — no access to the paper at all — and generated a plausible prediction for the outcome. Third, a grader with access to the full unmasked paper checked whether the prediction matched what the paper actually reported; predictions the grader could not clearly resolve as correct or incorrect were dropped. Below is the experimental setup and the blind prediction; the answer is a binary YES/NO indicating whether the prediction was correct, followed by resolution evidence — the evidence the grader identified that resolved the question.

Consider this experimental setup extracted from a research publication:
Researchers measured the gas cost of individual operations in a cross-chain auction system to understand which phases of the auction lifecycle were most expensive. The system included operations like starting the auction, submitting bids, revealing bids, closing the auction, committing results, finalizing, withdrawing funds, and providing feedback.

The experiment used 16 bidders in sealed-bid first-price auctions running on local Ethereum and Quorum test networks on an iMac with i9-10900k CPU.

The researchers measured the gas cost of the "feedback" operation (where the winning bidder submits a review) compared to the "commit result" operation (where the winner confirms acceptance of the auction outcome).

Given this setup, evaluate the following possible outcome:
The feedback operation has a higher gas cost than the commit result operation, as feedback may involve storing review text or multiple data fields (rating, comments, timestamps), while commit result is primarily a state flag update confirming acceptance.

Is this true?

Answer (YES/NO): YES